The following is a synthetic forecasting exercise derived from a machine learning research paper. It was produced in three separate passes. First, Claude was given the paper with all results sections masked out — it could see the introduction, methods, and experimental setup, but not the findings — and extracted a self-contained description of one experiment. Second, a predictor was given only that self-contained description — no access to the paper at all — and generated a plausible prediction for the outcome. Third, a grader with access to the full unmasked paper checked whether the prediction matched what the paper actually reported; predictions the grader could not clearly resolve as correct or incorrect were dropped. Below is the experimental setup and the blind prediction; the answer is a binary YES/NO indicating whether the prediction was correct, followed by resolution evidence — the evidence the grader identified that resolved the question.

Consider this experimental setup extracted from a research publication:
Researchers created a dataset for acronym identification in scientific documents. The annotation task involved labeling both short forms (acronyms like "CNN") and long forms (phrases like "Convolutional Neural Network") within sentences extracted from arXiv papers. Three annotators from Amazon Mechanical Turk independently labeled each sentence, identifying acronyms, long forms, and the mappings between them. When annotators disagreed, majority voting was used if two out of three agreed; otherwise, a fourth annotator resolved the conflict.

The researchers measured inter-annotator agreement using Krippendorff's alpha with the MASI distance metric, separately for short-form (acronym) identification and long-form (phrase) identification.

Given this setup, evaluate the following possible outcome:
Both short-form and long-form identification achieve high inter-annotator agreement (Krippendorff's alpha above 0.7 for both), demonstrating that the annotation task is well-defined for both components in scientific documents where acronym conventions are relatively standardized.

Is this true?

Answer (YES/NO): YES